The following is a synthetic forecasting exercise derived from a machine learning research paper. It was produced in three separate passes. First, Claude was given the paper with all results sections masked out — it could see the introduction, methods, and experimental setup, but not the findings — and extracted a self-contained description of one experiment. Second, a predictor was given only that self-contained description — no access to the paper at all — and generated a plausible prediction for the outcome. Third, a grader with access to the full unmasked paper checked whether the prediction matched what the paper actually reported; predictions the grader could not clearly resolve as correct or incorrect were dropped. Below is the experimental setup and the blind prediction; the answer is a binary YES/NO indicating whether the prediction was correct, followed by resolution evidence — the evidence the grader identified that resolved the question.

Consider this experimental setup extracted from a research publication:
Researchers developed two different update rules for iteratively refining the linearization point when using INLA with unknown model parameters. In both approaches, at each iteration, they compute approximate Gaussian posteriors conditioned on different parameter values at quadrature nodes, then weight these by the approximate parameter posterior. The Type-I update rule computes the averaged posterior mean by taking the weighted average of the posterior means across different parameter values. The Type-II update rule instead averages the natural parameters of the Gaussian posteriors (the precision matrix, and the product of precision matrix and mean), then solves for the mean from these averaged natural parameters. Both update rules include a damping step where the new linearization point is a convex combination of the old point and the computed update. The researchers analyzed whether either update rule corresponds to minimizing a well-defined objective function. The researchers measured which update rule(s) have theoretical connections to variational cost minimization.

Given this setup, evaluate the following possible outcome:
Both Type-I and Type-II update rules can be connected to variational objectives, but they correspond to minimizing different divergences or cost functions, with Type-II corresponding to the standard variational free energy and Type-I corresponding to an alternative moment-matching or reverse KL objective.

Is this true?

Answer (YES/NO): NO